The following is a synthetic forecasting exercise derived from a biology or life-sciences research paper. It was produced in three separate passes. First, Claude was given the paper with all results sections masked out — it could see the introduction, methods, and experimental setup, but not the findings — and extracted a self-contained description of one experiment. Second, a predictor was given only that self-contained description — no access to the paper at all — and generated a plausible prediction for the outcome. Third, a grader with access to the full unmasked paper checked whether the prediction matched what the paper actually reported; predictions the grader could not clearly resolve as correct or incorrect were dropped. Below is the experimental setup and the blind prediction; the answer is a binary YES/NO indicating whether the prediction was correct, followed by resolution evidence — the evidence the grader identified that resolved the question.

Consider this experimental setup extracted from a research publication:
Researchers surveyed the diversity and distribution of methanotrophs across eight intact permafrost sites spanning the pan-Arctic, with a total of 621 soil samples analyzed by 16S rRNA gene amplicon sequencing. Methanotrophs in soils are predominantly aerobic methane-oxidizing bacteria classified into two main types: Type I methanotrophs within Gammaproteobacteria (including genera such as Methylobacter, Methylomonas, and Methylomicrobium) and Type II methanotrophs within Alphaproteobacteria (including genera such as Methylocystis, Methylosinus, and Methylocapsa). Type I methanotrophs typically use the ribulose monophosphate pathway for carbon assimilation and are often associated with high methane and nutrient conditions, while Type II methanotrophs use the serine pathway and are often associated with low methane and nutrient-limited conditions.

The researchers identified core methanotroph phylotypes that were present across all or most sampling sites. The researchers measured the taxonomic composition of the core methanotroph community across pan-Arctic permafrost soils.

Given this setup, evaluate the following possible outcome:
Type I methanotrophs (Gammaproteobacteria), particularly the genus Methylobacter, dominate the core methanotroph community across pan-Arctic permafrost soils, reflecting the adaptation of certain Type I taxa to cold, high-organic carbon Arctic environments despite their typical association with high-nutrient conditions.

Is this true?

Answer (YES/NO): YES